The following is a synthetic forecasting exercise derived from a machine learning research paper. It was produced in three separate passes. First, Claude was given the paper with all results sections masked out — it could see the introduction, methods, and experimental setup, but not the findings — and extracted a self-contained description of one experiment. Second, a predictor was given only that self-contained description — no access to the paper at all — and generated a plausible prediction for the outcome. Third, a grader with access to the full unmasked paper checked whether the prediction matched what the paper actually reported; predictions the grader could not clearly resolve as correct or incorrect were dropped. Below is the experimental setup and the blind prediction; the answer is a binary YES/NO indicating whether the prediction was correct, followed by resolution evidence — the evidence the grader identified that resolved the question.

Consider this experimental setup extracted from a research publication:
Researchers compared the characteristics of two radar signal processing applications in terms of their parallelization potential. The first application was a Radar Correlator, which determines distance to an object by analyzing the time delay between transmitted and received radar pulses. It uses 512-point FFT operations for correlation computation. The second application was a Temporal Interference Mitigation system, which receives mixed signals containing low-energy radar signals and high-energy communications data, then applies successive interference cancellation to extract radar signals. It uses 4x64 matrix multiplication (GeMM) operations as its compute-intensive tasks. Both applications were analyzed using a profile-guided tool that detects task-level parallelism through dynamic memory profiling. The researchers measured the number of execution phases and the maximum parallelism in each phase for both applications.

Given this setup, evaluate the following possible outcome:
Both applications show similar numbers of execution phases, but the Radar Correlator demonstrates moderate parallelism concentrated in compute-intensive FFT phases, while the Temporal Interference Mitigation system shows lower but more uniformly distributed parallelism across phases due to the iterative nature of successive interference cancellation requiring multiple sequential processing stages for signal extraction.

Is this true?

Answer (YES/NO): NO